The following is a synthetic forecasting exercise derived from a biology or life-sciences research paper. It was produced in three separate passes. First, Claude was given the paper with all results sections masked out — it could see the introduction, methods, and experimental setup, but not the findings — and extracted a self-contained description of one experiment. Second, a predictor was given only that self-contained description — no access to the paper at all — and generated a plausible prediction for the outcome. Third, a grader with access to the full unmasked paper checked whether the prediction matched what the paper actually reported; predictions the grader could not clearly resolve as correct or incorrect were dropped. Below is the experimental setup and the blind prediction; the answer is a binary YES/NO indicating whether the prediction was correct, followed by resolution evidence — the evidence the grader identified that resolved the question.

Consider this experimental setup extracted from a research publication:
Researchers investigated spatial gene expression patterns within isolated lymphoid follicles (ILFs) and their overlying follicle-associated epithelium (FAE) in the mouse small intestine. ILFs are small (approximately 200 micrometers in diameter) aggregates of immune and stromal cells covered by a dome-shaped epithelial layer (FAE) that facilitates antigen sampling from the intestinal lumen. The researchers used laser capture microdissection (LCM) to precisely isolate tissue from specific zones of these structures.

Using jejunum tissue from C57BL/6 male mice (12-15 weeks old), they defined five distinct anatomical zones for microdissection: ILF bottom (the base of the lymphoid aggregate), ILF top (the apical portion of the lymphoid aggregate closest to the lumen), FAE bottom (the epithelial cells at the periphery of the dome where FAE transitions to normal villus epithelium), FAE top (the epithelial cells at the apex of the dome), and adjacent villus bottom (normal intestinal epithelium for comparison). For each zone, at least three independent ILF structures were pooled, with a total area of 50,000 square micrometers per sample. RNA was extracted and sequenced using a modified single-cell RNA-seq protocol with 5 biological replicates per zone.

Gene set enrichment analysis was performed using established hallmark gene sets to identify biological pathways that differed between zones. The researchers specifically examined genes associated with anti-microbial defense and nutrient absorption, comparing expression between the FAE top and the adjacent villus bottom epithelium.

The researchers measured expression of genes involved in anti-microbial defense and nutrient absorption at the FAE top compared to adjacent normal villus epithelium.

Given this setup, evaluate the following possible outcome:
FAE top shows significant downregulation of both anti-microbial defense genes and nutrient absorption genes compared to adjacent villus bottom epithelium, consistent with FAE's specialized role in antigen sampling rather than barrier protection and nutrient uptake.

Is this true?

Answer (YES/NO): YES